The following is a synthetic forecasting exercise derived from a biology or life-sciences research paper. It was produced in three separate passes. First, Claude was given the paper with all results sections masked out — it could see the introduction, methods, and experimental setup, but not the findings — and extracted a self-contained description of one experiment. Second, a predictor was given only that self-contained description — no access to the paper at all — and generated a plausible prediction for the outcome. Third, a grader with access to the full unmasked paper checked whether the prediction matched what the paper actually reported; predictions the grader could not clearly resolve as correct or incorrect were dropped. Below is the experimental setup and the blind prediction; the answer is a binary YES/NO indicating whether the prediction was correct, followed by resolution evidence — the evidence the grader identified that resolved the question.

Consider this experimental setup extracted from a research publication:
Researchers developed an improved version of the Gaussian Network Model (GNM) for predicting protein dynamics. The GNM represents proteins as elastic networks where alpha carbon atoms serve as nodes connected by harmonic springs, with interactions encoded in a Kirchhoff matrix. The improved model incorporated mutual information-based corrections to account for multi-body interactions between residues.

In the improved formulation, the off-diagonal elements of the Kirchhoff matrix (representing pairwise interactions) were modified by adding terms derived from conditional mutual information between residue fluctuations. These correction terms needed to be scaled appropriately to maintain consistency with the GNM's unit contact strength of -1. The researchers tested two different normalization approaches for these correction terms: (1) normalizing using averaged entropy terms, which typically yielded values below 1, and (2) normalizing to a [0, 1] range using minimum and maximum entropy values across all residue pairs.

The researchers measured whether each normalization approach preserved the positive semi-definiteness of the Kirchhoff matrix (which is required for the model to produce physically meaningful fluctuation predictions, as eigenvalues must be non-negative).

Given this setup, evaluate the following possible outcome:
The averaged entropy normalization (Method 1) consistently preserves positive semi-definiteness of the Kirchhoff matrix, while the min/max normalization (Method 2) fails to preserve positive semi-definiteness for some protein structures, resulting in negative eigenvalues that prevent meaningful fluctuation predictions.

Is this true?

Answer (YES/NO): YES